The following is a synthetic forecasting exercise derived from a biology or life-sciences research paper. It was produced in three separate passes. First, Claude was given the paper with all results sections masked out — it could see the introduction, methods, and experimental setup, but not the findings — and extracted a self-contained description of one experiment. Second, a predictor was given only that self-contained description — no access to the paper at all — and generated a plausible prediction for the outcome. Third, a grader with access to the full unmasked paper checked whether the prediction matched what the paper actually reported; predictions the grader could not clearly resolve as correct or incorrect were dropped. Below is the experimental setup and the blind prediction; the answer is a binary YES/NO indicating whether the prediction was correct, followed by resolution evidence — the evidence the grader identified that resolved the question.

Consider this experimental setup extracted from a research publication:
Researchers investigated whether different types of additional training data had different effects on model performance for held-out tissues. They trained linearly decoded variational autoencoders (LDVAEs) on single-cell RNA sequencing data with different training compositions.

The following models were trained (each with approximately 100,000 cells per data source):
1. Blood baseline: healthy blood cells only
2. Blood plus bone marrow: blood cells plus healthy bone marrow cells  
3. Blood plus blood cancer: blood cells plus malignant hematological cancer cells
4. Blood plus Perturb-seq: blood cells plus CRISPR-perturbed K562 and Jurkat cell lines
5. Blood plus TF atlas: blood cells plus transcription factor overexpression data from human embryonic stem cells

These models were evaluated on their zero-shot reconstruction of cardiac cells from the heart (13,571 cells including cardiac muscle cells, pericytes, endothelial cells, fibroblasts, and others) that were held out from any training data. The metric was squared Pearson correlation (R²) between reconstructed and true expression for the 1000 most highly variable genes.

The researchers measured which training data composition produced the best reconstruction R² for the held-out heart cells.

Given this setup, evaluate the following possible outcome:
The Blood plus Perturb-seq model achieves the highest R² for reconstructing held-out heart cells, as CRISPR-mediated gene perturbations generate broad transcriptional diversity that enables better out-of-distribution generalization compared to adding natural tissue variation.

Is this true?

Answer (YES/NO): NO